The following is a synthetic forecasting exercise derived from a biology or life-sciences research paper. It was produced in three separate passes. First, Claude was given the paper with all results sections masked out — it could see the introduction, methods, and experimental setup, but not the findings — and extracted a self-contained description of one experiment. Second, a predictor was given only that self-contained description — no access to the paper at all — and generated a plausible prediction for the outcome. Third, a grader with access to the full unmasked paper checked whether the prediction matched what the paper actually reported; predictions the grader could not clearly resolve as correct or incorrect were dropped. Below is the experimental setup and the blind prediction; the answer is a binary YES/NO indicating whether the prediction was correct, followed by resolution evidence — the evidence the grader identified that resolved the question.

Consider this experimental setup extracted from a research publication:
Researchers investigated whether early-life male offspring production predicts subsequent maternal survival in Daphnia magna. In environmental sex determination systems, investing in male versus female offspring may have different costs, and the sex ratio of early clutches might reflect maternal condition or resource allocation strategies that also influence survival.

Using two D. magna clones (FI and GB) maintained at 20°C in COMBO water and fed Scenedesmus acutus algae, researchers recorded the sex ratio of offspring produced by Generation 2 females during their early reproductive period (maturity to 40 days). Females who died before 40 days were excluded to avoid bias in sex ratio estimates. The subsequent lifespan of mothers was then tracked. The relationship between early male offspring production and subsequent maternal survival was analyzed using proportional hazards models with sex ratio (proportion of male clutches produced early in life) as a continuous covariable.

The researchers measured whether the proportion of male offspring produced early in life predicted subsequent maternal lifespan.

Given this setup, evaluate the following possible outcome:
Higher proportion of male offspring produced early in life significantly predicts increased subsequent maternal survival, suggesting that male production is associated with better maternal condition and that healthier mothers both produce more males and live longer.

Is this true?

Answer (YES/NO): NO